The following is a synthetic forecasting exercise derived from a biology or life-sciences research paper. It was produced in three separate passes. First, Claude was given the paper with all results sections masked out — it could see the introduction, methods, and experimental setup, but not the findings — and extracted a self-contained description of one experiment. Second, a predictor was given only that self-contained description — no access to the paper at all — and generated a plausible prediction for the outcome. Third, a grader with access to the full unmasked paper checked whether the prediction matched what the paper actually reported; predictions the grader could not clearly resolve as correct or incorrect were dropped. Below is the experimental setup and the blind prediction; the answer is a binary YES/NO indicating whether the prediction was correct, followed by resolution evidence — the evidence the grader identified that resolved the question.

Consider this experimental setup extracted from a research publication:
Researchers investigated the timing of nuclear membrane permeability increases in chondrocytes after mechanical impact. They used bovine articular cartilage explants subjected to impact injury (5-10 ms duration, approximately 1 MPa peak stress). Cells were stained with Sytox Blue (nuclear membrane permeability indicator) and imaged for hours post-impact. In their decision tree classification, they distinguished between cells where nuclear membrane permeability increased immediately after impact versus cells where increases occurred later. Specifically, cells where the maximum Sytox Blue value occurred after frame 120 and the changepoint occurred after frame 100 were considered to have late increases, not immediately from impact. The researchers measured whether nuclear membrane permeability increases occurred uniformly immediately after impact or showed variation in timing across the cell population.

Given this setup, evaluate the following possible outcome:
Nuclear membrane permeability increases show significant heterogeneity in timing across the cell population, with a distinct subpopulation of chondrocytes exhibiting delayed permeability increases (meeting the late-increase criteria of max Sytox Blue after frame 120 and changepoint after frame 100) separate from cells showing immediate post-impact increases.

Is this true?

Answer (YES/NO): YES